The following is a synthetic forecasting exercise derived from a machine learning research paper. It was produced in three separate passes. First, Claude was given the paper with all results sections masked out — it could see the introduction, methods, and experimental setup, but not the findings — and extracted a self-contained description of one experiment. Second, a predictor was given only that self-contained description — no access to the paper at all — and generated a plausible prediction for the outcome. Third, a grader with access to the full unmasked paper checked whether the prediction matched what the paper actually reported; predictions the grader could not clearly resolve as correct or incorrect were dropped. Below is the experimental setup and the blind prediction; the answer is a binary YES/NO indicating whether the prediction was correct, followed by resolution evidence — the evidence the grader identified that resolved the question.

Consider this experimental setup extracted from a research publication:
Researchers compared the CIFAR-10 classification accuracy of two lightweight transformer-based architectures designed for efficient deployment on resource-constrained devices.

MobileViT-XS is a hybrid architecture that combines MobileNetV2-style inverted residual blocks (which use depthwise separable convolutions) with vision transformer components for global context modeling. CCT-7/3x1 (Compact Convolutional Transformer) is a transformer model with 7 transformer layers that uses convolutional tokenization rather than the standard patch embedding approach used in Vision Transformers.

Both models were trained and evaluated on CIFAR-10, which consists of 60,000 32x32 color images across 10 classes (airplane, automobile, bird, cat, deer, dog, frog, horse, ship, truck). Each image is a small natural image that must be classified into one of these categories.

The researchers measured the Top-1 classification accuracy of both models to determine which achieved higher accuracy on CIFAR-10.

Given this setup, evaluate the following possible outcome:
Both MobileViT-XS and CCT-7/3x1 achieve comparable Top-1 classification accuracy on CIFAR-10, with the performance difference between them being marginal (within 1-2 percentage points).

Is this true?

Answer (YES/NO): NO